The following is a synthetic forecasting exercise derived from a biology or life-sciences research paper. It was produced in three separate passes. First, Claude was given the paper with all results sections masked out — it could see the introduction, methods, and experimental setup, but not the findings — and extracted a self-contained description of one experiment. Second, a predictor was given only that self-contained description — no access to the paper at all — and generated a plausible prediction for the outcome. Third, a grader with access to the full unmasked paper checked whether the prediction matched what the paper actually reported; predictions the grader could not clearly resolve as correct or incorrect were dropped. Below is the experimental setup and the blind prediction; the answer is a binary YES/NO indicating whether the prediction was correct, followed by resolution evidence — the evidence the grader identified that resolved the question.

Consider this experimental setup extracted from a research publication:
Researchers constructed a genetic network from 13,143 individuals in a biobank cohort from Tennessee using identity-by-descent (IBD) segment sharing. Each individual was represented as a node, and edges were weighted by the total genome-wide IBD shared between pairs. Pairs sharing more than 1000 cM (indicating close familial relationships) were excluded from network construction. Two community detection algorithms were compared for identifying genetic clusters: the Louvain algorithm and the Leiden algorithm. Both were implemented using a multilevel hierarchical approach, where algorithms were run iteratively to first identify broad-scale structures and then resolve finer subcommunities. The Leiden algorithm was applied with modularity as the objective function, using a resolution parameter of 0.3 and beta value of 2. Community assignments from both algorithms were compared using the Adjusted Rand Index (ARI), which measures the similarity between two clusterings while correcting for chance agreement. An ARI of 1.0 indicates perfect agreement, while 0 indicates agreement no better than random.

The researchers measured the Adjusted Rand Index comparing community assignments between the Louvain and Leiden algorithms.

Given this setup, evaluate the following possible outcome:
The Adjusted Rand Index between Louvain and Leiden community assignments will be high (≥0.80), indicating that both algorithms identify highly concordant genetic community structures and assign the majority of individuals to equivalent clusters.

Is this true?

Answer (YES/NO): YES